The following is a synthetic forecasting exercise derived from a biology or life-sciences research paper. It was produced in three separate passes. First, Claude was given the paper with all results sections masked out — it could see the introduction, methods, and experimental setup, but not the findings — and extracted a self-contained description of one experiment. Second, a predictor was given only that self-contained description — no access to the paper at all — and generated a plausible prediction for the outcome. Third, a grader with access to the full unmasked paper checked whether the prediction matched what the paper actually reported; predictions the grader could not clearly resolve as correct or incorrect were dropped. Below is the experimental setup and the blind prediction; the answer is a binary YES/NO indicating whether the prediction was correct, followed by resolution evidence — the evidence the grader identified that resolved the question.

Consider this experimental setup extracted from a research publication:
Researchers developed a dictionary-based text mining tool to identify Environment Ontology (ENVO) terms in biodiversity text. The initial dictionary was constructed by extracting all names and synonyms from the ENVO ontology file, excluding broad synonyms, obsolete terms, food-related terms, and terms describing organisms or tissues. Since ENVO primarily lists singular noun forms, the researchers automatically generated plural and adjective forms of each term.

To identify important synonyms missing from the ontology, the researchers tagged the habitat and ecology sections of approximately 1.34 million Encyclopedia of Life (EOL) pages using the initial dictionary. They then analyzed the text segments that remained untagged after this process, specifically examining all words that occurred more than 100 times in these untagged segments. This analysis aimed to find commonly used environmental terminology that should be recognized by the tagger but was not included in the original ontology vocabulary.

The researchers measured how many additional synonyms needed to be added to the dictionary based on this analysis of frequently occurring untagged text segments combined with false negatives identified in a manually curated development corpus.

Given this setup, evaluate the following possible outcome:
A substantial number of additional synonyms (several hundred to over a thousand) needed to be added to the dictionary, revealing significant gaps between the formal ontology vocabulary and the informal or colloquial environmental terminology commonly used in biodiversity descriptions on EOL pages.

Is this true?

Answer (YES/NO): NO